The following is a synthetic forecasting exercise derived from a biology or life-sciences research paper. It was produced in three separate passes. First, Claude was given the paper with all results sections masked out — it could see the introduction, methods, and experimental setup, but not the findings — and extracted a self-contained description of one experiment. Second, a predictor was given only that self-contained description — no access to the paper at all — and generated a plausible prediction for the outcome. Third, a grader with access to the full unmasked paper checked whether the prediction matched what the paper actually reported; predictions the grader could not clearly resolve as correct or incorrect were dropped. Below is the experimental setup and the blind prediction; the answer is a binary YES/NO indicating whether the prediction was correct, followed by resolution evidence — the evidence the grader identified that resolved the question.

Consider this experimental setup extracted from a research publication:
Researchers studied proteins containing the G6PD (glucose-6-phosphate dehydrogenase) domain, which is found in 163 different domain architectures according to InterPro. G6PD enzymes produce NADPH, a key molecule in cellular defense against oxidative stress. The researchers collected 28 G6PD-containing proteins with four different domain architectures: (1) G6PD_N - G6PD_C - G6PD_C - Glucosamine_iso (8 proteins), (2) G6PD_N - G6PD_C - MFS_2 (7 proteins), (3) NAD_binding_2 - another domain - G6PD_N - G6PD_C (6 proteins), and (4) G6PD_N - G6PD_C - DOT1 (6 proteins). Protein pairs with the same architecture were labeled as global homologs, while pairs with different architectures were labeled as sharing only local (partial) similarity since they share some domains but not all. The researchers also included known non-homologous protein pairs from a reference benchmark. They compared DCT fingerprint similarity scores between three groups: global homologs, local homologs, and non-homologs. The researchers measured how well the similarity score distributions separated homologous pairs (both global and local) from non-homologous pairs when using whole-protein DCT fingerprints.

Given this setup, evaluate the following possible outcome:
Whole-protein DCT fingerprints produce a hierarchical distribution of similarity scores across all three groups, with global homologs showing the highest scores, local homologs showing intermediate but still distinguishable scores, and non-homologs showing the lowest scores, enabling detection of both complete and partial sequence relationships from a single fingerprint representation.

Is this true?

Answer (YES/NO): NO